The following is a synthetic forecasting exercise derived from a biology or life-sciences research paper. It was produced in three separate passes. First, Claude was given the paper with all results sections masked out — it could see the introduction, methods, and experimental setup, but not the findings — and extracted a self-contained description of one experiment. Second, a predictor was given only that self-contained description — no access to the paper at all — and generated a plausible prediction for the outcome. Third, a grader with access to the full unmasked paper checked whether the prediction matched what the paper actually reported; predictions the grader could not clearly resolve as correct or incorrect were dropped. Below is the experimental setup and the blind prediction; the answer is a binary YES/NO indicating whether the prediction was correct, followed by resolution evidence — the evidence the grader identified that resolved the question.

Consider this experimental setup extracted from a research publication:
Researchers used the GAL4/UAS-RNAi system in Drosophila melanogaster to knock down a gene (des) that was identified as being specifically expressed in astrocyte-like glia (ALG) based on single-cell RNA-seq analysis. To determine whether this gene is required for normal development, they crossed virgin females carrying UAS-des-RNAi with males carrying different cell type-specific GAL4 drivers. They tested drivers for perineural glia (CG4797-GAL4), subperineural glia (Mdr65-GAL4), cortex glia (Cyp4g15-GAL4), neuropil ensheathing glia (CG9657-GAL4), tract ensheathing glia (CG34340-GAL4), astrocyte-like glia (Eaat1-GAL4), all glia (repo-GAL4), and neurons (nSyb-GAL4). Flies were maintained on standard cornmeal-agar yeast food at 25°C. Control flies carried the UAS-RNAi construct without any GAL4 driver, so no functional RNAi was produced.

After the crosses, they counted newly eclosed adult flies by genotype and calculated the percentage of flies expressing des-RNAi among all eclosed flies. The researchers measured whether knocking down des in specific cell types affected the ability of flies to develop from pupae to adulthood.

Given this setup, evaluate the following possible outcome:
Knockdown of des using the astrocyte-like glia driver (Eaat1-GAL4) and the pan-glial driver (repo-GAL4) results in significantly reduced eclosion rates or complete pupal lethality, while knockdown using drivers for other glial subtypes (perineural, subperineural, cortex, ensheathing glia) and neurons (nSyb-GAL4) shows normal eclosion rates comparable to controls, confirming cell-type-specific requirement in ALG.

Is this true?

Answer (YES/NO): NO